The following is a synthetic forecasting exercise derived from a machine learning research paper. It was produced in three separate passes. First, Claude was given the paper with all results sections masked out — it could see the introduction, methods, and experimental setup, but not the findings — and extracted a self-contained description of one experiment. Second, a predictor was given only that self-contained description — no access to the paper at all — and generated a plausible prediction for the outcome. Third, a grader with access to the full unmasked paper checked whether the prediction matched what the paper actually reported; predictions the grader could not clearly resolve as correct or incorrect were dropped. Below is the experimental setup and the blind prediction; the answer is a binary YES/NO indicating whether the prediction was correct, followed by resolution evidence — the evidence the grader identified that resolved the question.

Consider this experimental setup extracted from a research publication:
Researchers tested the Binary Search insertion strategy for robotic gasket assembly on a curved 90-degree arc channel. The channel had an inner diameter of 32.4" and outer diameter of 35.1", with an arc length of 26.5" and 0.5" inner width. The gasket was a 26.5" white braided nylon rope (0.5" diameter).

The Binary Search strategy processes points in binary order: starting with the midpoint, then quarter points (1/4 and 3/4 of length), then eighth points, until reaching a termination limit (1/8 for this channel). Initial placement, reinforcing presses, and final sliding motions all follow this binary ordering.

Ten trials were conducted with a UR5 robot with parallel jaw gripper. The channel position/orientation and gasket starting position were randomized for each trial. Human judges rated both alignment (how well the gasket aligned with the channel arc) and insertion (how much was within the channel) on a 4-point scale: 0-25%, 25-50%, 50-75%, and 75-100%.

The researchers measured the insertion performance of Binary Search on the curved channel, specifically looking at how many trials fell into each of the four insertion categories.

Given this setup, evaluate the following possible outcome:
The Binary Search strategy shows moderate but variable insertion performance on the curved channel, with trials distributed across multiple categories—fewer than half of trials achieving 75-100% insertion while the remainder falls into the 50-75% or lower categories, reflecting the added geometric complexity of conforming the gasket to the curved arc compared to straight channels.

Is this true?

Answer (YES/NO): YES